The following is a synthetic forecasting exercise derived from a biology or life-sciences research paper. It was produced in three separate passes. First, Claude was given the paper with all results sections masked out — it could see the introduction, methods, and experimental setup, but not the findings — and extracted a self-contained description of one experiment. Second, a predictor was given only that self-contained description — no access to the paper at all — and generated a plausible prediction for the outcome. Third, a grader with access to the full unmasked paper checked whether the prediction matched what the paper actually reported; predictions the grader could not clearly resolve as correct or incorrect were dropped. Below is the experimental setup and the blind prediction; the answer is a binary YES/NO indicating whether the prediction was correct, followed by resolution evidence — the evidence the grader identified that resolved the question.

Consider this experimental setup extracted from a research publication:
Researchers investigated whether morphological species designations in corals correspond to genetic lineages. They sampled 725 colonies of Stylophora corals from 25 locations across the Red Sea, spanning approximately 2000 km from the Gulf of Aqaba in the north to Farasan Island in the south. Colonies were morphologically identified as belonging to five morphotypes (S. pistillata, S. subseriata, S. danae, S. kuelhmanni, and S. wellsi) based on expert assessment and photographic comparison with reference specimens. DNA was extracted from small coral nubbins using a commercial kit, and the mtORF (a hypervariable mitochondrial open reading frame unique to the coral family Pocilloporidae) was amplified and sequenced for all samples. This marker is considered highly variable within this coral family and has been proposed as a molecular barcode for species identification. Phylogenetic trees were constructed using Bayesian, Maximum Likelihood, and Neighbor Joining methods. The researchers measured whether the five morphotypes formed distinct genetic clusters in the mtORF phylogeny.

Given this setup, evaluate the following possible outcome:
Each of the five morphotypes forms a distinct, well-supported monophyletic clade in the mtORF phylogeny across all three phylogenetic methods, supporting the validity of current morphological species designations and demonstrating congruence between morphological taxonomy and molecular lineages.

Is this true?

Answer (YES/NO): NO